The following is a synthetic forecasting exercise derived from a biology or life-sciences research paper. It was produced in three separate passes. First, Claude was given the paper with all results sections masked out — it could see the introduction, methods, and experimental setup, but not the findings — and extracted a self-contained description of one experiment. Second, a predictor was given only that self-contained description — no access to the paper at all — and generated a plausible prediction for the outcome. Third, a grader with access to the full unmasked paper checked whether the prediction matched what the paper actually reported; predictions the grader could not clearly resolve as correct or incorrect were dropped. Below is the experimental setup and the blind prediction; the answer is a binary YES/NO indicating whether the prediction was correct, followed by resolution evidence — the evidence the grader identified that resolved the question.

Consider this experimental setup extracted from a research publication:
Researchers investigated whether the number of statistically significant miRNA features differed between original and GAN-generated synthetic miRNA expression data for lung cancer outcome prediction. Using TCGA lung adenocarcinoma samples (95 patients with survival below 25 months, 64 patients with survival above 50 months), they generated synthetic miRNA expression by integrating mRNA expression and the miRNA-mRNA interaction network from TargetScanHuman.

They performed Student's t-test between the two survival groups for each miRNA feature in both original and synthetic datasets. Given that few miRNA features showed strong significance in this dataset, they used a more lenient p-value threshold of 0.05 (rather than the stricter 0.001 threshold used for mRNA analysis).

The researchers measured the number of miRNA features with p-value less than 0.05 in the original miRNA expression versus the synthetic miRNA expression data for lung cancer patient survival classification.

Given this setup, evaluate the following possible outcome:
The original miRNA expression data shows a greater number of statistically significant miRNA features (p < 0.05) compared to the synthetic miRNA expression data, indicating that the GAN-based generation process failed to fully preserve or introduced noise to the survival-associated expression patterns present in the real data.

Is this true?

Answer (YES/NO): NO